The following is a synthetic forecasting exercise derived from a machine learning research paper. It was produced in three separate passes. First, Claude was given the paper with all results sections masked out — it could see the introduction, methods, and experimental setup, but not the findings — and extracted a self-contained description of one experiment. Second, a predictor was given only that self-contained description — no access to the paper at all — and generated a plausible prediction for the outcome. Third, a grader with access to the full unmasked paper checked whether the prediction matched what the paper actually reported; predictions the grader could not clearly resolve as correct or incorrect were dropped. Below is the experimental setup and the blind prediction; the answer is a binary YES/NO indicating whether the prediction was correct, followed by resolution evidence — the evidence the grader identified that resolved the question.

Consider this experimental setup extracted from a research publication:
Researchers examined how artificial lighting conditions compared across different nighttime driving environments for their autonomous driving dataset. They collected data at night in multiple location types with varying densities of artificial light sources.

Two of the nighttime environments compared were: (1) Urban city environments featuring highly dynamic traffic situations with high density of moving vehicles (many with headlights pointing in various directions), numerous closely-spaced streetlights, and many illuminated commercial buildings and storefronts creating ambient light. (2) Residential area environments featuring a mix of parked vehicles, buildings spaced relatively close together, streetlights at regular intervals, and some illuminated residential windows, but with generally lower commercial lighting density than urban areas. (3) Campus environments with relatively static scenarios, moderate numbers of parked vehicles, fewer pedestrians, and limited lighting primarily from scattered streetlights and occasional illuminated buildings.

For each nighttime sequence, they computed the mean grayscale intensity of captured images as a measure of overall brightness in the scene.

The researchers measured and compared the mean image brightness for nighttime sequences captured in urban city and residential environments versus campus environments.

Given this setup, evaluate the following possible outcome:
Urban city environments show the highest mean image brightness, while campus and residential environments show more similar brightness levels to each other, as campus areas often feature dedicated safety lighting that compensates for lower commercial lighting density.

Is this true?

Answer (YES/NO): NO